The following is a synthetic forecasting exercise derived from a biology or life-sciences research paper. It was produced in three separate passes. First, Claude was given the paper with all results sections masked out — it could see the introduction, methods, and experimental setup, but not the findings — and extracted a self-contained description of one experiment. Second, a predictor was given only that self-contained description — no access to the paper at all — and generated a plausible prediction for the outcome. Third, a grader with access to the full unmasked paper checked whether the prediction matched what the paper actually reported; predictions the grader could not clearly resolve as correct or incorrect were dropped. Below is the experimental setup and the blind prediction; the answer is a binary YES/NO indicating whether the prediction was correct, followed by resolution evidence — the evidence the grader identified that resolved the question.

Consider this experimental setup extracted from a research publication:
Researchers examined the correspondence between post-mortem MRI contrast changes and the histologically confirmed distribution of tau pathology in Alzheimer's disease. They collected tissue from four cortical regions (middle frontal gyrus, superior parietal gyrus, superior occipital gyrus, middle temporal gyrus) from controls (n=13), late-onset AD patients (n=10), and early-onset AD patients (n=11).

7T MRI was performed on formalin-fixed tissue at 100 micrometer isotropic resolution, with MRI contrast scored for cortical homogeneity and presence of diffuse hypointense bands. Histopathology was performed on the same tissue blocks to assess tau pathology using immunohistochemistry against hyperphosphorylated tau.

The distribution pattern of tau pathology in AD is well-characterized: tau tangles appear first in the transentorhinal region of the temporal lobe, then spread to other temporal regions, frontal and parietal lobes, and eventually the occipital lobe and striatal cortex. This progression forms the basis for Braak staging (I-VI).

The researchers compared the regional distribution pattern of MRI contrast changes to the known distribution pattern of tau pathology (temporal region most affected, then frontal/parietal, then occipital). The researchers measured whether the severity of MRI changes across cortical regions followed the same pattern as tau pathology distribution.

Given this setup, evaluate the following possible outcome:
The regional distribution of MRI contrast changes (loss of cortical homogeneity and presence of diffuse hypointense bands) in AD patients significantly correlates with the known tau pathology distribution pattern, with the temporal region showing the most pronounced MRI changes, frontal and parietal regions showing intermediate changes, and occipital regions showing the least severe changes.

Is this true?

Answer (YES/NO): NO